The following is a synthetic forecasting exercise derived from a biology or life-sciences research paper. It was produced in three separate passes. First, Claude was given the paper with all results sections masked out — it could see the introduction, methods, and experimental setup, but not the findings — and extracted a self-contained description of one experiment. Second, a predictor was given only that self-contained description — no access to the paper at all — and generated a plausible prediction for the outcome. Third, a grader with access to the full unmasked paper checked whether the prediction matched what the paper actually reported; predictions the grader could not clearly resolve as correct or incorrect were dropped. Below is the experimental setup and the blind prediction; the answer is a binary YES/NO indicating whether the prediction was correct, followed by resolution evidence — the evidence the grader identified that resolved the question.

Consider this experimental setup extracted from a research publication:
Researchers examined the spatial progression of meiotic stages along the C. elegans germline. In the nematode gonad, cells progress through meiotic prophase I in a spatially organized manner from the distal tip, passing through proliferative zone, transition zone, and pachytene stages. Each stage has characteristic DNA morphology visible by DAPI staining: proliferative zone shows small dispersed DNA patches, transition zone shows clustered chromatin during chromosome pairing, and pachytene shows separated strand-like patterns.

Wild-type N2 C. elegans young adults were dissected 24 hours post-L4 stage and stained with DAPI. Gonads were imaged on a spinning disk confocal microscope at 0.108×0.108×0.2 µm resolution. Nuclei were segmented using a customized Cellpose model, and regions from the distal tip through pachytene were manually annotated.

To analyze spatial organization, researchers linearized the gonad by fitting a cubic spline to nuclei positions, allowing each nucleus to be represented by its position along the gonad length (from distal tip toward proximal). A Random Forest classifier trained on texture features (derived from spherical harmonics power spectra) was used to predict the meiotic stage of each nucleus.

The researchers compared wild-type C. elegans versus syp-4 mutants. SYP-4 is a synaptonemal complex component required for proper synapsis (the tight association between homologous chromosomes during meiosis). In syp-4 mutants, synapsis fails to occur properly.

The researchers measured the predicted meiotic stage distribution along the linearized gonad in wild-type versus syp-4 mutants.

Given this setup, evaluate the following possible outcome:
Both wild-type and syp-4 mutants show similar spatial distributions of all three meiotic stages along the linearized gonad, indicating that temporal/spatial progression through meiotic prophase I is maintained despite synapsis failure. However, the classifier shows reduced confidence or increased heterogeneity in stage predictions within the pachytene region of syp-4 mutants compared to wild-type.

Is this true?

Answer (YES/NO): NO